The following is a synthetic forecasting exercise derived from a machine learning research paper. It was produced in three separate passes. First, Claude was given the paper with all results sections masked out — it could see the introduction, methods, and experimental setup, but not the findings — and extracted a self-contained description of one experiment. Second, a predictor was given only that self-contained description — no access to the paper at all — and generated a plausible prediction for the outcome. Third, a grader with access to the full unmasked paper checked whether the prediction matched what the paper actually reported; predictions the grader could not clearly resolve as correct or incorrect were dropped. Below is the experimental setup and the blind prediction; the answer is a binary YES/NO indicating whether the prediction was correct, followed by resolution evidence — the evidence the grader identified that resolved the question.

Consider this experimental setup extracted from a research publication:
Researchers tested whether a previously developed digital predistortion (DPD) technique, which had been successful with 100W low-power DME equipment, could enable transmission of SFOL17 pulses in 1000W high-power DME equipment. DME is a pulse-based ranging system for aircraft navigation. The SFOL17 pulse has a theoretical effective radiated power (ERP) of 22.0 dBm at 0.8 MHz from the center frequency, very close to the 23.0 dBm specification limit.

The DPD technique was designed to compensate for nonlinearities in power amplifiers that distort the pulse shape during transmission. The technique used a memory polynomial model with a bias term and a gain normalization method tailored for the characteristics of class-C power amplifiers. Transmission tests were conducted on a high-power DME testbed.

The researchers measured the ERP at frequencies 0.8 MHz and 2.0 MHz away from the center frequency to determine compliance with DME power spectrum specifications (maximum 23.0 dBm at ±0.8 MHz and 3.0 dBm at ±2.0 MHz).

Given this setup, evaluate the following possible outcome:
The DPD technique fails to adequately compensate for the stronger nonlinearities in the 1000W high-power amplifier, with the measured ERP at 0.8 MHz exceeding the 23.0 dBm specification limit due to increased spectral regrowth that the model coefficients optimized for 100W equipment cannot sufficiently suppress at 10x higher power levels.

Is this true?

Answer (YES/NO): YES